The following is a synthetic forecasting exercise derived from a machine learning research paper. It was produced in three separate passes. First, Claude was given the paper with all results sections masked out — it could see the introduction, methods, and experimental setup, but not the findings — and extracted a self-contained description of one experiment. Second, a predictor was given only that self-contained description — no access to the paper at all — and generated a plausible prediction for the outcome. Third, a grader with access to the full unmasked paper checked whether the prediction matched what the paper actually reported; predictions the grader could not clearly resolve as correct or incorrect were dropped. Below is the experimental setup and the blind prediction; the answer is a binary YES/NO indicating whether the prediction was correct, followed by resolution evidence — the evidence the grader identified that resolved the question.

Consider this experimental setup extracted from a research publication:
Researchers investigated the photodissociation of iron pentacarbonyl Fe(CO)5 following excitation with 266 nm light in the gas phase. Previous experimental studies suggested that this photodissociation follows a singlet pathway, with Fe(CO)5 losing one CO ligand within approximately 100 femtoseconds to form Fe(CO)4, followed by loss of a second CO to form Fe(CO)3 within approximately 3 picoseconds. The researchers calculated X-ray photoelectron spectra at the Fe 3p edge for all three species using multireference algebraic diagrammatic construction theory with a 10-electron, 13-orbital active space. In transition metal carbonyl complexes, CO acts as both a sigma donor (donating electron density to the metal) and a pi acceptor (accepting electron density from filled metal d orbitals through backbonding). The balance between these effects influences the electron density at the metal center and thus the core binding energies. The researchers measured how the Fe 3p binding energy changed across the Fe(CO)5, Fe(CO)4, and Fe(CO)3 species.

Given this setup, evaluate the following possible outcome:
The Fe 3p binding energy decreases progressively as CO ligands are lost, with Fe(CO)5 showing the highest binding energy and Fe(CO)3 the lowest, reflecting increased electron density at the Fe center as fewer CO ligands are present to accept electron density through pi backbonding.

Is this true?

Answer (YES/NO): NO